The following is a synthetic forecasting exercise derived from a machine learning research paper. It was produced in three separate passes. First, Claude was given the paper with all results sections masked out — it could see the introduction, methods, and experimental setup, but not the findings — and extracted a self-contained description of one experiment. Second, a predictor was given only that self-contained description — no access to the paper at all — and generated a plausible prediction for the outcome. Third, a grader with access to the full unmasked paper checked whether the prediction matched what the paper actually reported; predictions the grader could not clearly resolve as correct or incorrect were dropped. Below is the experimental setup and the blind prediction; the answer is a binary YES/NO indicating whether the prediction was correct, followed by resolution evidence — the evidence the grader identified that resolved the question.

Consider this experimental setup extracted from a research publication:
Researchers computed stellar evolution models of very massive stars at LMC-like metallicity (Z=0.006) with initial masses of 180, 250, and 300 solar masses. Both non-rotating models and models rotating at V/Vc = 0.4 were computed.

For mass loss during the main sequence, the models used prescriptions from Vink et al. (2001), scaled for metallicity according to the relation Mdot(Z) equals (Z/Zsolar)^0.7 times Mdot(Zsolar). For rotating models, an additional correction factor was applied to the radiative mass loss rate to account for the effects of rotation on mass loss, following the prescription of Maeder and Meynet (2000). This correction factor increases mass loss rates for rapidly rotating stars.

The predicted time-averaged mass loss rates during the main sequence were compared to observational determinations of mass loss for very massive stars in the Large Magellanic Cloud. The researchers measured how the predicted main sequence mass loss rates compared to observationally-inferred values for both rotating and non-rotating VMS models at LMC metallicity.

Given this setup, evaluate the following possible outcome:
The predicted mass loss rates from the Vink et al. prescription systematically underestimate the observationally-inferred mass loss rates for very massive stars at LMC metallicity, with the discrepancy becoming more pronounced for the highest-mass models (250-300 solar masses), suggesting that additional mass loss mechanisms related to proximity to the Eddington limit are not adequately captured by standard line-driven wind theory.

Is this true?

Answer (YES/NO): NO